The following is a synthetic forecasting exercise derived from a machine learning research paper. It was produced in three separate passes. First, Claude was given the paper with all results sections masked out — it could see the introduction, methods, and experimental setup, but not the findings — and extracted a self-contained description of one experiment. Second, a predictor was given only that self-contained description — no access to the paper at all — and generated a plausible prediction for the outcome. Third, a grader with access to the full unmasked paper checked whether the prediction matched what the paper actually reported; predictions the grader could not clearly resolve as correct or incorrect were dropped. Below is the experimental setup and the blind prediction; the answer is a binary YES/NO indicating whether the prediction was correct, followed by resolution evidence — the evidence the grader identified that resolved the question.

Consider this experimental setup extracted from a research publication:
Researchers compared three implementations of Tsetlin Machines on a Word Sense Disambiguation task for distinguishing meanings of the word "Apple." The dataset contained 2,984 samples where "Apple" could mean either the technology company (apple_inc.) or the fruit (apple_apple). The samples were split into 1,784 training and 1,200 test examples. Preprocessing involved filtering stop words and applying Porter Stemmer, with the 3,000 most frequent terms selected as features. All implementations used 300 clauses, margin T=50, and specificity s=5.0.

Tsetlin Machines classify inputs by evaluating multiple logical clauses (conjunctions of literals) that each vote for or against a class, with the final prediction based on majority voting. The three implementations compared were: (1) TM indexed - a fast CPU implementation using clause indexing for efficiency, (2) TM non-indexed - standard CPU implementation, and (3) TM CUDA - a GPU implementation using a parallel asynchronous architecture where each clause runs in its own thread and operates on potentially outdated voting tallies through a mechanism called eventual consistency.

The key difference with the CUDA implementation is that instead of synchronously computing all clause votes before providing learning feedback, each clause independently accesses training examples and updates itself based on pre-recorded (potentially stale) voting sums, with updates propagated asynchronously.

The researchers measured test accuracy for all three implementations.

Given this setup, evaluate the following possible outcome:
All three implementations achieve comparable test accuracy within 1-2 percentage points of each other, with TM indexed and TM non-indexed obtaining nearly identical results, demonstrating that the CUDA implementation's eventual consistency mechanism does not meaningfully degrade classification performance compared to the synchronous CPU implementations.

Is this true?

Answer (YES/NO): NO